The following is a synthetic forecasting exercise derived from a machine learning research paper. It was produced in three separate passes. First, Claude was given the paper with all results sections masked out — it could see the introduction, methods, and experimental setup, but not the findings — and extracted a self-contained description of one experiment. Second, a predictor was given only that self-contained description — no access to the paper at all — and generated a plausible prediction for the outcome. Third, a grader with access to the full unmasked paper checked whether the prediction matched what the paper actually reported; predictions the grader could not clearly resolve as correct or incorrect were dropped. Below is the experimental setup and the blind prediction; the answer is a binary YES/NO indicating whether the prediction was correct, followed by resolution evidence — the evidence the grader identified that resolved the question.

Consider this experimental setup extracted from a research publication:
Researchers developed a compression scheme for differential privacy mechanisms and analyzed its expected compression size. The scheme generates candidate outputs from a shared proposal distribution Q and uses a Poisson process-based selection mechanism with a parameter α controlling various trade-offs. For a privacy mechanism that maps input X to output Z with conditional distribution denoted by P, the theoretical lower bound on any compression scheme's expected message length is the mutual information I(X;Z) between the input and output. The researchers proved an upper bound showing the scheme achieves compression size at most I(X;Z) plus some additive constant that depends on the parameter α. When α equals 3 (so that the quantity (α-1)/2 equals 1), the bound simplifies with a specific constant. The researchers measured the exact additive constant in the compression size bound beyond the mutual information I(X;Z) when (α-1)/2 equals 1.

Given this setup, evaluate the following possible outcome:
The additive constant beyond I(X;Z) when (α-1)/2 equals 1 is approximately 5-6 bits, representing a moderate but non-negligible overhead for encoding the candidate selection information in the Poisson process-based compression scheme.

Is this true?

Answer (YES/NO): NO